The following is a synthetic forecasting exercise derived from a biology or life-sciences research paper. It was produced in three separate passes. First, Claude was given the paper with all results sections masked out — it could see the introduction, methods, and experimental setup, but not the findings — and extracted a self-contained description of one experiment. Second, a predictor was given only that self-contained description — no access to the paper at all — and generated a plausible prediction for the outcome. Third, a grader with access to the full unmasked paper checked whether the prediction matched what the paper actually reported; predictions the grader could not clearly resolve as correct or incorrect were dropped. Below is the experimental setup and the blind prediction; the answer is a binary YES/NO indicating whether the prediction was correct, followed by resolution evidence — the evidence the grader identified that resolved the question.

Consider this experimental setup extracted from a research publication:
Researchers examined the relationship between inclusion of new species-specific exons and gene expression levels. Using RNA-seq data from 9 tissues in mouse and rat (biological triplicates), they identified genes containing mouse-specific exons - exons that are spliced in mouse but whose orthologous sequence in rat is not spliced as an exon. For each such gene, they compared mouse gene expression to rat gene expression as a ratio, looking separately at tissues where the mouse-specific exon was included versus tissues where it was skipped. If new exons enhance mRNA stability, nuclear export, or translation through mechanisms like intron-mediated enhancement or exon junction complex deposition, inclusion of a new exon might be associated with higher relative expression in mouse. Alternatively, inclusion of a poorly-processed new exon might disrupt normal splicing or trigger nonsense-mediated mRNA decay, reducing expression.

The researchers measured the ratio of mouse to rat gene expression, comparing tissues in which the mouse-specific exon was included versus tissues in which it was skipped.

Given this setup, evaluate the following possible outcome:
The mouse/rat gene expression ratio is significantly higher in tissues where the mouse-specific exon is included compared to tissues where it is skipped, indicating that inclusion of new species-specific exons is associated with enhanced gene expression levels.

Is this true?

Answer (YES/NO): YES